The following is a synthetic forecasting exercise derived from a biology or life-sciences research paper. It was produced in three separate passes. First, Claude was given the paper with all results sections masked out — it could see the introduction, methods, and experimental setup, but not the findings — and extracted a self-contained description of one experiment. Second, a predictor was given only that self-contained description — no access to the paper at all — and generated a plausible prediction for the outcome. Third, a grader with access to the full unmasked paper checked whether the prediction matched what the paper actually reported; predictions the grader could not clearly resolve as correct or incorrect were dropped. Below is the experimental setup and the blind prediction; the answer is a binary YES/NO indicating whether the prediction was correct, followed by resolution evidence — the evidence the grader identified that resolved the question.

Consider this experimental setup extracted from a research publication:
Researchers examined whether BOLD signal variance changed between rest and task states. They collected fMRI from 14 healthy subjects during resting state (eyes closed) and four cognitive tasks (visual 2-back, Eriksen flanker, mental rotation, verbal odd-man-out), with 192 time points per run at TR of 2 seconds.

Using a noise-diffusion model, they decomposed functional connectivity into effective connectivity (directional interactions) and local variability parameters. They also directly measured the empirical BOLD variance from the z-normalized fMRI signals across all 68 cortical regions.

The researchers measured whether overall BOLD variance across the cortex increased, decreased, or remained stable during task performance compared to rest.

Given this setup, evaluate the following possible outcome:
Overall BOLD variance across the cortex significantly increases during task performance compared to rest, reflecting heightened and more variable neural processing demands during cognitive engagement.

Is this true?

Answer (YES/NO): NO